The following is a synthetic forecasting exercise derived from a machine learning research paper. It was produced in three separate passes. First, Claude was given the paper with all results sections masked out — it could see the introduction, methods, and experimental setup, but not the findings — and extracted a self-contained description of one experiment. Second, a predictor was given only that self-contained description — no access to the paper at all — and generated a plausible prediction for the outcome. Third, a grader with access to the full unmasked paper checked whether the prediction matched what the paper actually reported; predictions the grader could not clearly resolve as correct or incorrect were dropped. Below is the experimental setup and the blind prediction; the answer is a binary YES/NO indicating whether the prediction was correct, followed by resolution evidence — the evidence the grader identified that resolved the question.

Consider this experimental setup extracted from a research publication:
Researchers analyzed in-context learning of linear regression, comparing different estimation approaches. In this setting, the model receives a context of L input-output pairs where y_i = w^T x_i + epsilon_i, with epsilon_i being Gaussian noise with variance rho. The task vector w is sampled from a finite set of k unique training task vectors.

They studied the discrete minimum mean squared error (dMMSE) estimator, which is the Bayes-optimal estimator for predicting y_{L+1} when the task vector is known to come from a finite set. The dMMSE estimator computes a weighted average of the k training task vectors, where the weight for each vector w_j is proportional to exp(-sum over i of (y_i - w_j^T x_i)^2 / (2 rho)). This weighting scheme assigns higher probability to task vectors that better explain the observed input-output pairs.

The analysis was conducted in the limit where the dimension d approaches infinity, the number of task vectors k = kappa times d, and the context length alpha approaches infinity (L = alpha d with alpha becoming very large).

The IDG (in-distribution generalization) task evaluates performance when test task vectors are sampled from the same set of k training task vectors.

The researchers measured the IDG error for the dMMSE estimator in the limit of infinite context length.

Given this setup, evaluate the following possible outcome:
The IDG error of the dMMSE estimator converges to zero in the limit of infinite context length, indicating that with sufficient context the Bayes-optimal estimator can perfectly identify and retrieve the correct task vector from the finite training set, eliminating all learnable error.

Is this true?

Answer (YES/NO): NO